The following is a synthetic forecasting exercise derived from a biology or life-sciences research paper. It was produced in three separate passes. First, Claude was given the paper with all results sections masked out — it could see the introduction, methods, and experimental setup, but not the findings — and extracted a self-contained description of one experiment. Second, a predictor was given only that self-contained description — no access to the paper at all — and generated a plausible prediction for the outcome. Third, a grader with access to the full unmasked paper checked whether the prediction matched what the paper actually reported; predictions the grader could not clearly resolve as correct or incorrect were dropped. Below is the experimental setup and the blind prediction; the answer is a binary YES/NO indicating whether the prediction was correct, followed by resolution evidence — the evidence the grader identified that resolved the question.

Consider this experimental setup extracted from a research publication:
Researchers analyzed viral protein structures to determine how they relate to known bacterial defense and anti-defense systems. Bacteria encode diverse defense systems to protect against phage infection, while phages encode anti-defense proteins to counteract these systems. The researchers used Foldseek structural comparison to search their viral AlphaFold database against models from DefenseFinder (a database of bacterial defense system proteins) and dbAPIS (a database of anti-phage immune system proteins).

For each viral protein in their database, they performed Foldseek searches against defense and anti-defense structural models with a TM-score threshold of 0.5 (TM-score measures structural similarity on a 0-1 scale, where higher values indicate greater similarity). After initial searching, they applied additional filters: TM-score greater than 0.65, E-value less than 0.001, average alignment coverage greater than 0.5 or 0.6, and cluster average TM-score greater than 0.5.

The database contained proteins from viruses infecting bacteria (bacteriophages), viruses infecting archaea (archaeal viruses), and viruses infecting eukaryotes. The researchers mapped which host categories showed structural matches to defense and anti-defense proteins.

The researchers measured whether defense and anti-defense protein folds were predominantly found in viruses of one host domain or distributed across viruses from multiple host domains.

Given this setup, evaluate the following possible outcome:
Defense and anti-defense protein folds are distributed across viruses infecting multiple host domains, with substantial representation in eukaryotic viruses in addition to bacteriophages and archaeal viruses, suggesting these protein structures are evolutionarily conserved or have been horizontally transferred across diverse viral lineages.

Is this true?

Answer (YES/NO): YES